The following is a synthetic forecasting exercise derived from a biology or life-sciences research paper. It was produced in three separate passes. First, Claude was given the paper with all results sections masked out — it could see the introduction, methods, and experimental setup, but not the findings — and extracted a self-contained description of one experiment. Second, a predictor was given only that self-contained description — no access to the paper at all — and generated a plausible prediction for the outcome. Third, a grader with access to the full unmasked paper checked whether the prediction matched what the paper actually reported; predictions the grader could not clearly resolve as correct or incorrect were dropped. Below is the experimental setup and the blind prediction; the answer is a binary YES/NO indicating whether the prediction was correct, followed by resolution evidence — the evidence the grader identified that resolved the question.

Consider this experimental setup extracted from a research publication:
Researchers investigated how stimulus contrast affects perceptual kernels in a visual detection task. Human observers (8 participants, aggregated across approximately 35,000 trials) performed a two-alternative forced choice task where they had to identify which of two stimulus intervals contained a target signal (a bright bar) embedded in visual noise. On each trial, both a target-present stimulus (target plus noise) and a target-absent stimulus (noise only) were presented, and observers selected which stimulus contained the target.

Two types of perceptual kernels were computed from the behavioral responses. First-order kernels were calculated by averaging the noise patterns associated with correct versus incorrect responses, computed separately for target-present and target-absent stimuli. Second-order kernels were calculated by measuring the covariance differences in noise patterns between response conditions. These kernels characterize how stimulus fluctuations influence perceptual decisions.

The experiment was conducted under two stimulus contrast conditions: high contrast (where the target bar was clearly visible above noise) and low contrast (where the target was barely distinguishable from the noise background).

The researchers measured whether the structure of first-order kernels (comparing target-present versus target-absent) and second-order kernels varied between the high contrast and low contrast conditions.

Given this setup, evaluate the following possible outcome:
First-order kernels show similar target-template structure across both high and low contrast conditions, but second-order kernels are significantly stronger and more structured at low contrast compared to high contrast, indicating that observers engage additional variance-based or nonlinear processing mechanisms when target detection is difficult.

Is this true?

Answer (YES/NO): NO